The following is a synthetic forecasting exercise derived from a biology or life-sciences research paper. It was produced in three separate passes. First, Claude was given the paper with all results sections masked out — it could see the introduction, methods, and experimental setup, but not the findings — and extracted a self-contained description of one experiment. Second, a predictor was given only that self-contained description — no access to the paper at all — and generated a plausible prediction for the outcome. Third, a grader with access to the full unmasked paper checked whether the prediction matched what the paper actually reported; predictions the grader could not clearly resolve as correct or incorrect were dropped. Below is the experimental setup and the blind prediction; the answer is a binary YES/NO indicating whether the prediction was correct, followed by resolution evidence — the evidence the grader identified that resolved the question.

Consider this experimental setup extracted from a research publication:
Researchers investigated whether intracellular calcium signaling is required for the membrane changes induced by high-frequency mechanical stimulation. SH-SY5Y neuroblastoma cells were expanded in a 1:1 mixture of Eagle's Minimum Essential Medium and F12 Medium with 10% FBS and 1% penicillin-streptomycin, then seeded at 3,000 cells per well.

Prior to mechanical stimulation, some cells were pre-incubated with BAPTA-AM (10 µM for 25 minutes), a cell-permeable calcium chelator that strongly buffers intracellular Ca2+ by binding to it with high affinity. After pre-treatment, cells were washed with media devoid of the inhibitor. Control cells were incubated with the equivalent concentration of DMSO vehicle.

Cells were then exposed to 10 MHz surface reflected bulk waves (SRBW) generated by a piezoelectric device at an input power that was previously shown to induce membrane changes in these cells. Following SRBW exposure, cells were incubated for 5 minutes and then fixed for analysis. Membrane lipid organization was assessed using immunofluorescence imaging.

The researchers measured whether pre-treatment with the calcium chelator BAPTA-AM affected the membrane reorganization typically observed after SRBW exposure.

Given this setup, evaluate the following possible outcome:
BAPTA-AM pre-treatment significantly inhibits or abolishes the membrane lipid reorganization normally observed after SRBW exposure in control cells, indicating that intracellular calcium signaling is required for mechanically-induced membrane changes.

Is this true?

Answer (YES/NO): YES